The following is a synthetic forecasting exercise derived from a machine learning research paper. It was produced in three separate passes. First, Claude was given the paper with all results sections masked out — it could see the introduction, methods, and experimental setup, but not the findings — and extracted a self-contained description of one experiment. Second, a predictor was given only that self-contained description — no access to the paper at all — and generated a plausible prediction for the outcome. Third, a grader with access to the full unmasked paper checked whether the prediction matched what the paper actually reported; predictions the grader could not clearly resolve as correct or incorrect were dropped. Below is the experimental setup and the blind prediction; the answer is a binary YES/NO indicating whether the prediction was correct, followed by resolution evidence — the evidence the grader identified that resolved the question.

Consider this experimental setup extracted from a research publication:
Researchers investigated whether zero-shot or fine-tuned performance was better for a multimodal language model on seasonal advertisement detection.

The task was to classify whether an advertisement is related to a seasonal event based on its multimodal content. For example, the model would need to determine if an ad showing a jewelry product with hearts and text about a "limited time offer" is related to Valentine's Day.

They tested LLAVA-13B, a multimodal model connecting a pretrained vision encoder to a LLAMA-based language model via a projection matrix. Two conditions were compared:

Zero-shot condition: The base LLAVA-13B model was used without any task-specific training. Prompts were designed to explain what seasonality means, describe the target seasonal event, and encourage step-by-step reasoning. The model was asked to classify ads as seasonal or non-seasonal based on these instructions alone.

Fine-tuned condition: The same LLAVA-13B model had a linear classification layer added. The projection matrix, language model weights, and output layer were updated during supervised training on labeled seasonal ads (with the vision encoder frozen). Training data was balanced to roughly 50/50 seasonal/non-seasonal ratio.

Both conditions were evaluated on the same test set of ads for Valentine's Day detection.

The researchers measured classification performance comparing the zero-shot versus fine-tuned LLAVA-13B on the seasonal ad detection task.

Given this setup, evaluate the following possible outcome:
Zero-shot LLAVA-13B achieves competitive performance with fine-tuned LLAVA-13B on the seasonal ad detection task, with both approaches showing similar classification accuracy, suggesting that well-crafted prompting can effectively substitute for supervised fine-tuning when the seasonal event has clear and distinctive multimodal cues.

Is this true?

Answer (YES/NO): NO